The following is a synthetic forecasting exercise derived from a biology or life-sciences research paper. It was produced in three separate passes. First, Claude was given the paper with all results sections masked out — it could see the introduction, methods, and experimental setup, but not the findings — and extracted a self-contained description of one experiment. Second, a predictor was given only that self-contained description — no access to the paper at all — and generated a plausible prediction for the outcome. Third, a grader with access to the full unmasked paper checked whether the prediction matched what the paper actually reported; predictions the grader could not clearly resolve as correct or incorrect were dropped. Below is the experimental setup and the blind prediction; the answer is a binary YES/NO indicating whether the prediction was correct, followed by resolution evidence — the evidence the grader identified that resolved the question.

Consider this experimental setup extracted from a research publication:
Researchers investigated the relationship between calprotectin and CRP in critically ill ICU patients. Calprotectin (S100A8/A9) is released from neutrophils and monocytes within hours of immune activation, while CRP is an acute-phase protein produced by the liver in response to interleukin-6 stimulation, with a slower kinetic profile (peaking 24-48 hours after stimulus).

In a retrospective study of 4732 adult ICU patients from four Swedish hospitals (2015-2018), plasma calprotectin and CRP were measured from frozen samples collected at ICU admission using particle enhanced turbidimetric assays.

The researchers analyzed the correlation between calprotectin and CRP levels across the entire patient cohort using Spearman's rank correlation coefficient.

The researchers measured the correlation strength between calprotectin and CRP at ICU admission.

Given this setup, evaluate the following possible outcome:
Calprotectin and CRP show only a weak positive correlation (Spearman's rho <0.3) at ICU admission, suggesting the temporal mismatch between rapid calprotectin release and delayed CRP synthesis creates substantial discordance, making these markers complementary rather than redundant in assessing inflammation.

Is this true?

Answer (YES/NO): NO